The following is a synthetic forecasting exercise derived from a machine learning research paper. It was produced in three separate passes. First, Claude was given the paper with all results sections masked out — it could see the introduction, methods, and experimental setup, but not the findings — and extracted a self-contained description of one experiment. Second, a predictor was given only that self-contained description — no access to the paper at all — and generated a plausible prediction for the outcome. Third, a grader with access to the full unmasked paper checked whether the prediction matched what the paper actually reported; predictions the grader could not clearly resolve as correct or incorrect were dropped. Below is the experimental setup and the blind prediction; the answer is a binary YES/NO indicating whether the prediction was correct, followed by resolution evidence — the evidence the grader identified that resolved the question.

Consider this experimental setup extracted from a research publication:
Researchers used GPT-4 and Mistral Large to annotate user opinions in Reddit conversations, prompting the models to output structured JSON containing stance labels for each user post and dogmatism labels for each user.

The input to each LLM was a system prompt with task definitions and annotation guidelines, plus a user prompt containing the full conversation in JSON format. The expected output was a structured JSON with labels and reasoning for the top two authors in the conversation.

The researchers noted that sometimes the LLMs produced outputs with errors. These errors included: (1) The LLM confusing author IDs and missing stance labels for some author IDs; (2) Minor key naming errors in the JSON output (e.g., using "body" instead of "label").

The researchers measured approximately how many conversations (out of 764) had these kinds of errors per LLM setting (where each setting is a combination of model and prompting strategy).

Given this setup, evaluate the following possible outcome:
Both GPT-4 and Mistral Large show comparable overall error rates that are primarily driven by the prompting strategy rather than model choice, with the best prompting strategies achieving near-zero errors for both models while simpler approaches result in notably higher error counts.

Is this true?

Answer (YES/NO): NO